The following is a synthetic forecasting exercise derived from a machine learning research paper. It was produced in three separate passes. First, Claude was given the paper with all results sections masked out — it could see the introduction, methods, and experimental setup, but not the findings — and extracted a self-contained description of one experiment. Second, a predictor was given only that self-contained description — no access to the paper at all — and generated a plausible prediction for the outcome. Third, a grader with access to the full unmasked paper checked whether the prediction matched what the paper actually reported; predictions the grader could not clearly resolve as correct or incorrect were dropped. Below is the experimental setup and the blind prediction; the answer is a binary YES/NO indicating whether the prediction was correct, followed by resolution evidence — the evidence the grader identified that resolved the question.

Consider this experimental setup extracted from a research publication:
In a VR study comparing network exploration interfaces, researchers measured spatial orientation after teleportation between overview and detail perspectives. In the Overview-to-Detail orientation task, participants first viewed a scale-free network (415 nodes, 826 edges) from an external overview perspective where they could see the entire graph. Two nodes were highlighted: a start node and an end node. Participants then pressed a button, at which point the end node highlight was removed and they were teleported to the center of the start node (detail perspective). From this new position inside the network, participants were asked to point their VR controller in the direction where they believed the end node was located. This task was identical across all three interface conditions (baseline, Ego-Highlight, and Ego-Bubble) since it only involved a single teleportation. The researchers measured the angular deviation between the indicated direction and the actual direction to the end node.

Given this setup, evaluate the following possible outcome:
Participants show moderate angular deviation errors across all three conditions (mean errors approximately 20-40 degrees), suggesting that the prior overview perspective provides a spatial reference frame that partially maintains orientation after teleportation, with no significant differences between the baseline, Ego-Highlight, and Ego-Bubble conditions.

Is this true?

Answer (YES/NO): NO